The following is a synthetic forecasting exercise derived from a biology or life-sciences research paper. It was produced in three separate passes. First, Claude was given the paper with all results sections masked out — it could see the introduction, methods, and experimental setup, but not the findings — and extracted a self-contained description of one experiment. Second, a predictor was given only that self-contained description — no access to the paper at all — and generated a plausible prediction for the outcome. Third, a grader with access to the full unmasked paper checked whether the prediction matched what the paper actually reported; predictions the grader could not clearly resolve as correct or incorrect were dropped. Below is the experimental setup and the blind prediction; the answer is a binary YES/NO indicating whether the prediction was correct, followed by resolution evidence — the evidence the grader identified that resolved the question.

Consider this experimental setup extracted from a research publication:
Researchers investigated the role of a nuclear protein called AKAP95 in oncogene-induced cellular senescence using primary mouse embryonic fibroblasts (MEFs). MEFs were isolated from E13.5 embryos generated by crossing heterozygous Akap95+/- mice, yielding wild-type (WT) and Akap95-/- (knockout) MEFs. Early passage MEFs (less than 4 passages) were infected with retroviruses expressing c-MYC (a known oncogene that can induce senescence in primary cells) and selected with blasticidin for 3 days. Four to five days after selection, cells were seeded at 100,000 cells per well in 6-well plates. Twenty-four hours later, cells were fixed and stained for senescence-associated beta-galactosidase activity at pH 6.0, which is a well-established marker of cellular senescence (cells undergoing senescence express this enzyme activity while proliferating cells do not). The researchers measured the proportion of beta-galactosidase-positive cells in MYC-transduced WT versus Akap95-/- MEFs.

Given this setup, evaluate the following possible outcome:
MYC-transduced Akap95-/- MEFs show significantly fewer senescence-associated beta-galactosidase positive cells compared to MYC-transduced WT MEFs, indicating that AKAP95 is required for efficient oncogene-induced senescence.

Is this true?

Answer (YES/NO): NO